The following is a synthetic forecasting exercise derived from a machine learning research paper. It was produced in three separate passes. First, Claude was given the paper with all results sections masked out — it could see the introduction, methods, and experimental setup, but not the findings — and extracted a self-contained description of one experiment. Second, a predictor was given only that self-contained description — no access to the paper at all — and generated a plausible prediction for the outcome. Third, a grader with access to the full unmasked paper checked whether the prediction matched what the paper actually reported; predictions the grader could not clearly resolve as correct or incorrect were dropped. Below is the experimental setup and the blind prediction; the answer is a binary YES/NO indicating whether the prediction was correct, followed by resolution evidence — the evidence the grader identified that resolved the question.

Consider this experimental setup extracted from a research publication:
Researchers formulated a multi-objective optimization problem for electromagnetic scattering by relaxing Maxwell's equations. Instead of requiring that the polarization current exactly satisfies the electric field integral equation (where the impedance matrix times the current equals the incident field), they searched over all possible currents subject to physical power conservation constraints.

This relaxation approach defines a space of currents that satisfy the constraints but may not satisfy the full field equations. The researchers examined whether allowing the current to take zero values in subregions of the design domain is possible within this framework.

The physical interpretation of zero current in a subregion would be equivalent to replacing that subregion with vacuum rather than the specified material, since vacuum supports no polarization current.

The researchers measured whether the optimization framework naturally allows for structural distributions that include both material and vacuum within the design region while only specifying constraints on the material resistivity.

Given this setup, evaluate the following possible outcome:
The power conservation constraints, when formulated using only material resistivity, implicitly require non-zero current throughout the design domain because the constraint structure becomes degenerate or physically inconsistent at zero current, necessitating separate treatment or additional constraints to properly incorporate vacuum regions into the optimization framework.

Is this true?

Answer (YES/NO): NO